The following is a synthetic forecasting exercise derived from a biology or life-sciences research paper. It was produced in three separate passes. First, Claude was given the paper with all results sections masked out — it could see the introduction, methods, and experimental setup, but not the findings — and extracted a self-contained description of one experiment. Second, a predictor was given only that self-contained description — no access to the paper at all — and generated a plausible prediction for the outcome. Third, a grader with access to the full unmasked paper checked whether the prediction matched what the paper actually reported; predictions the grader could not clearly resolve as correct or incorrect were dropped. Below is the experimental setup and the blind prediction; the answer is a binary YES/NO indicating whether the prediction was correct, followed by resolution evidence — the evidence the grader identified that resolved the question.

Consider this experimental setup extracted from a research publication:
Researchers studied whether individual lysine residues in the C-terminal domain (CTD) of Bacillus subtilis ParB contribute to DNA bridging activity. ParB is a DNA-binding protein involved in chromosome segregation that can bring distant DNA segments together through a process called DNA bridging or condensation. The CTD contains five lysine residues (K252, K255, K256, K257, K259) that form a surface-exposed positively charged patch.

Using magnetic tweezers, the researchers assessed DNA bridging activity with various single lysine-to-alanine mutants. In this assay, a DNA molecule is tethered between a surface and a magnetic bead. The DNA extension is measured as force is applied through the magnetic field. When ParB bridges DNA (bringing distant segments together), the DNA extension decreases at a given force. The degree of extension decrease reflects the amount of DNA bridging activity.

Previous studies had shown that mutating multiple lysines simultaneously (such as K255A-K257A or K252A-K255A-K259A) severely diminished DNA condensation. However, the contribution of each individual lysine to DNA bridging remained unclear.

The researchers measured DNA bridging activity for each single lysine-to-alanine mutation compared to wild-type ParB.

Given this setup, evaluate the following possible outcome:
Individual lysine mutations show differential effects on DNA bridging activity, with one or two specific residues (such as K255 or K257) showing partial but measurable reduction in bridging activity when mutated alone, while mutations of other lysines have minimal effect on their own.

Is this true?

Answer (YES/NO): NO